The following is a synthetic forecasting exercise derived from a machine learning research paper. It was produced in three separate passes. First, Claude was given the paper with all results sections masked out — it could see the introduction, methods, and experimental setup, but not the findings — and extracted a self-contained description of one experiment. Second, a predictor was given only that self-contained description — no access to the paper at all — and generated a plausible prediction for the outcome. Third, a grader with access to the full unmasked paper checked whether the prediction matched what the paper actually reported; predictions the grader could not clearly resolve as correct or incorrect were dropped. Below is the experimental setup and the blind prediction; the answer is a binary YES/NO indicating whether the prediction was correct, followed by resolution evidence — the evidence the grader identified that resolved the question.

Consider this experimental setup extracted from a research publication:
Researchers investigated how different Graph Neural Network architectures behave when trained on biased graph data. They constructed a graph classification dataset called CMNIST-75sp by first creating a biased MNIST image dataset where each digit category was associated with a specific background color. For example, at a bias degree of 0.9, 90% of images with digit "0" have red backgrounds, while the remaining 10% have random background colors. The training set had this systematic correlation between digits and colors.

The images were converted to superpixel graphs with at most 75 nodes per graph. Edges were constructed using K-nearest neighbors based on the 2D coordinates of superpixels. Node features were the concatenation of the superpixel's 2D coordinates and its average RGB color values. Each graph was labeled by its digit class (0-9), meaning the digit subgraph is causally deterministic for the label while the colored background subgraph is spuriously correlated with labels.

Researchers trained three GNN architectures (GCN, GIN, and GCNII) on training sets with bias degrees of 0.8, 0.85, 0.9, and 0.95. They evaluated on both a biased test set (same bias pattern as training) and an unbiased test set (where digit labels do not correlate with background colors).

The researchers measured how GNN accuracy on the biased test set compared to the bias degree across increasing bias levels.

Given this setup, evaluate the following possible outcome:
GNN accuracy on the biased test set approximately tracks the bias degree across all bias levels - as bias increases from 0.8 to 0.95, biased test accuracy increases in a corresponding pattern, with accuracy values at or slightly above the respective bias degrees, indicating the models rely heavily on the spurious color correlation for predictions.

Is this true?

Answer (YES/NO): YES